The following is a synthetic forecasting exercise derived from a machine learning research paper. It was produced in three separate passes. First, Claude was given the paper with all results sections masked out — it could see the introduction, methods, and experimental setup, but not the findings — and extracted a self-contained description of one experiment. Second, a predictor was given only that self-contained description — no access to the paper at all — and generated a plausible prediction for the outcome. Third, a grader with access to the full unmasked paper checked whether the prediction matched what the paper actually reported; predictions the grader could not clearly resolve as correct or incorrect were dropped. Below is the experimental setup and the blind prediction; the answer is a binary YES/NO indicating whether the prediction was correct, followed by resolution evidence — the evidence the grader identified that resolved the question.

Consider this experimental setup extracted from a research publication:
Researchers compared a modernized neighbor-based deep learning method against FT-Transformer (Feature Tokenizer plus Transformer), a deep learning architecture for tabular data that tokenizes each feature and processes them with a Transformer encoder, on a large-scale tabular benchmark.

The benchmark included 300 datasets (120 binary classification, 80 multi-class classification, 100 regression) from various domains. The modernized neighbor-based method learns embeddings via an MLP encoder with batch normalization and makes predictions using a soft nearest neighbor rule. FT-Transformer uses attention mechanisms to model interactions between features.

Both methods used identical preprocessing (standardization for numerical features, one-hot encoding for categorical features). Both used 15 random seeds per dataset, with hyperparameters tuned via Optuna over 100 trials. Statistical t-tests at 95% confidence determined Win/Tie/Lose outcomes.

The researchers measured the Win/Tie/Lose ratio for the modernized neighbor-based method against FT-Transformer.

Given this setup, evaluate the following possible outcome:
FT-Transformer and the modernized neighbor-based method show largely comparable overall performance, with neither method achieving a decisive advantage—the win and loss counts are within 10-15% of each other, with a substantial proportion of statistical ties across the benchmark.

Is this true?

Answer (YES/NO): NO